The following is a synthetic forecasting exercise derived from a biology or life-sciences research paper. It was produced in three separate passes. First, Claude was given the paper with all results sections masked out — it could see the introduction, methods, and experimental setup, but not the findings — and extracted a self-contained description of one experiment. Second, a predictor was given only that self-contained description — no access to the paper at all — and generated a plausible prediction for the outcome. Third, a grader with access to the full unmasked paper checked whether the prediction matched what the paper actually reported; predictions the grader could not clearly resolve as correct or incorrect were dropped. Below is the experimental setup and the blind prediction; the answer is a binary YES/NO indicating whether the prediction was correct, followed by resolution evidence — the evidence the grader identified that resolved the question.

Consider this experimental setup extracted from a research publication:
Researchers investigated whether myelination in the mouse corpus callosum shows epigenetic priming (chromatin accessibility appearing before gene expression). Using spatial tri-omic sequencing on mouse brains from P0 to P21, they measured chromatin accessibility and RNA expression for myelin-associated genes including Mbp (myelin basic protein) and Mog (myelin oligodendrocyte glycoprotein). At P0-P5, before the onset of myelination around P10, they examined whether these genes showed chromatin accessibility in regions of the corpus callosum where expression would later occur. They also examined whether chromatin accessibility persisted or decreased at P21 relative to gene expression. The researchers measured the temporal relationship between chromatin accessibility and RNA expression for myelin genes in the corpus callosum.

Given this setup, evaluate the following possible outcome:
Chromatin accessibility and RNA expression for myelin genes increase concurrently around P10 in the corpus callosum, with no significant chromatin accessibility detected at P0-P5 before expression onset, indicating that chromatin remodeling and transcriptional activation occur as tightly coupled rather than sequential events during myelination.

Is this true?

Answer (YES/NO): NO